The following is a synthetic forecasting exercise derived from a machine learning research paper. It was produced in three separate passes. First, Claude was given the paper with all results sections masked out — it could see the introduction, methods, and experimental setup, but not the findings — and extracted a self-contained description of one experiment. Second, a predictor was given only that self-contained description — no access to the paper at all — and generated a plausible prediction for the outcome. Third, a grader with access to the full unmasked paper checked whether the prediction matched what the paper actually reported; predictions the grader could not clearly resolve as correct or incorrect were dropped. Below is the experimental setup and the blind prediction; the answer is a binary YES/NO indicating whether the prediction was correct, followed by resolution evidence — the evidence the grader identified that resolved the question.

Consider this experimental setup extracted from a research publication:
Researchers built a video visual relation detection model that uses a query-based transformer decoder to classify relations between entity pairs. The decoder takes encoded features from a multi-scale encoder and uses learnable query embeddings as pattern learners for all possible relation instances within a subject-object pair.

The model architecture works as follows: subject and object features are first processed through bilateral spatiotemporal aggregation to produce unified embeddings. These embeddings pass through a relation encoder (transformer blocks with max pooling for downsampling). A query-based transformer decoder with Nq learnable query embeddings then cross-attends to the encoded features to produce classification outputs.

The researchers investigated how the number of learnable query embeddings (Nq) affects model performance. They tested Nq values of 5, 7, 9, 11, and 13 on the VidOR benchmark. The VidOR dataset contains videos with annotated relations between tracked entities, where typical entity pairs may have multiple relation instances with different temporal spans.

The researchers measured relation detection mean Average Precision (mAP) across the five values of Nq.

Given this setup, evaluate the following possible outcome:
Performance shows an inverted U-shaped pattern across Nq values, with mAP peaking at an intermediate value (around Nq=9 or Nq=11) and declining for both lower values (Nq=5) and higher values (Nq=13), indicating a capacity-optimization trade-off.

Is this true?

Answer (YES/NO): YES